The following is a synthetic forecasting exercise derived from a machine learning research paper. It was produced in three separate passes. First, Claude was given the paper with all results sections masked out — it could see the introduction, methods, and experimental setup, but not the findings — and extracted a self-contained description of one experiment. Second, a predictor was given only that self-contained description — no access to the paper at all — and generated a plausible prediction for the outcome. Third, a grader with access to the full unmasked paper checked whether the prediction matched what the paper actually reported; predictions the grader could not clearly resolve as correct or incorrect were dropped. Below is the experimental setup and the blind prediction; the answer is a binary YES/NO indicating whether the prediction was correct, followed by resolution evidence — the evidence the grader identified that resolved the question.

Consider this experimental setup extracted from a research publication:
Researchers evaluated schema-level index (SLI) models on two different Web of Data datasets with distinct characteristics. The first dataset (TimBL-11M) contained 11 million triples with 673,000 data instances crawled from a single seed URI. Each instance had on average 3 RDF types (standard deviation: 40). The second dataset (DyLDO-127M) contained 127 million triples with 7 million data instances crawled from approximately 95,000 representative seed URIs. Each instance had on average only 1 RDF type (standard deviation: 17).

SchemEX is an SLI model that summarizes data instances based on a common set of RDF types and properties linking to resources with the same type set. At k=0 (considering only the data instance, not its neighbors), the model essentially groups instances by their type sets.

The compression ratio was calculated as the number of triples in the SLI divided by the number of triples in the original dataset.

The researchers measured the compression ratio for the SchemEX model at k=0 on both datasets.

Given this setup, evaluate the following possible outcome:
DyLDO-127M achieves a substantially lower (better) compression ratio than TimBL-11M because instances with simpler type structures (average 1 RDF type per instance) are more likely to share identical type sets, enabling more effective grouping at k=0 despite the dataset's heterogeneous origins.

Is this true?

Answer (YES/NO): NO